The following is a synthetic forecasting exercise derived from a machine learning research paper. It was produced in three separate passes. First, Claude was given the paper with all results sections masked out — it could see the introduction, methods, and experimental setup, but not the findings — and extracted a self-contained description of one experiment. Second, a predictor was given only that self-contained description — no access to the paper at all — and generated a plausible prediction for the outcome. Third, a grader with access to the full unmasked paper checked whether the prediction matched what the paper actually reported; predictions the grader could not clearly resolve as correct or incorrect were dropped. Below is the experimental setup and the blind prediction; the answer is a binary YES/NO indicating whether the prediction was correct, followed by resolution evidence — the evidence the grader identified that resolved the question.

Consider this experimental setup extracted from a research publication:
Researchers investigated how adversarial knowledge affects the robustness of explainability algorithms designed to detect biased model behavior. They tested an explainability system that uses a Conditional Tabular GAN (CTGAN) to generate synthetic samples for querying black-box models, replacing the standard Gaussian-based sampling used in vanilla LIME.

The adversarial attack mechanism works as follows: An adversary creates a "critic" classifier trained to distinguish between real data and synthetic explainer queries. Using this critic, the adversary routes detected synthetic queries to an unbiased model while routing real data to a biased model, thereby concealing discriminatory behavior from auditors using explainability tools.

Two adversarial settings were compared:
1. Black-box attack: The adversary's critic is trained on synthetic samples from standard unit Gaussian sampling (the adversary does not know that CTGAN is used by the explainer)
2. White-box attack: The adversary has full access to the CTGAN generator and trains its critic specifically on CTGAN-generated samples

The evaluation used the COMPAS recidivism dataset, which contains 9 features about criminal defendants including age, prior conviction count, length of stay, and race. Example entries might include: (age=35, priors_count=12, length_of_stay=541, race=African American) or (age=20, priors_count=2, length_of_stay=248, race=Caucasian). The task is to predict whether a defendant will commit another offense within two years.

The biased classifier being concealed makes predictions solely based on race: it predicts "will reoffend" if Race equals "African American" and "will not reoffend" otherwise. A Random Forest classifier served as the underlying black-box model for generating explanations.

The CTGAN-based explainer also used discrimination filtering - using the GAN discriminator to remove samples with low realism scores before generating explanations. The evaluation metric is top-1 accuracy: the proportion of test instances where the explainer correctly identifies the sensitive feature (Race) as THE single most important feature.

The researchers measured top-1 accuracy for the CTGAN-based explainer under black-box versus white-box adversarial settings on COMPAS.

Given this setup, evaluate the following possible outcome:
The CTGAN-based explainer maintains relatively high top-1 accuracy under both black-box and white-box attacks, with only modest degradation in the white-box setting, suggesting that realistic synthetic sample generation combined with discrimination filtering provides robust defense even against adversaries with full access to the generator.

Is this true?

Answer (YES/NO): NO